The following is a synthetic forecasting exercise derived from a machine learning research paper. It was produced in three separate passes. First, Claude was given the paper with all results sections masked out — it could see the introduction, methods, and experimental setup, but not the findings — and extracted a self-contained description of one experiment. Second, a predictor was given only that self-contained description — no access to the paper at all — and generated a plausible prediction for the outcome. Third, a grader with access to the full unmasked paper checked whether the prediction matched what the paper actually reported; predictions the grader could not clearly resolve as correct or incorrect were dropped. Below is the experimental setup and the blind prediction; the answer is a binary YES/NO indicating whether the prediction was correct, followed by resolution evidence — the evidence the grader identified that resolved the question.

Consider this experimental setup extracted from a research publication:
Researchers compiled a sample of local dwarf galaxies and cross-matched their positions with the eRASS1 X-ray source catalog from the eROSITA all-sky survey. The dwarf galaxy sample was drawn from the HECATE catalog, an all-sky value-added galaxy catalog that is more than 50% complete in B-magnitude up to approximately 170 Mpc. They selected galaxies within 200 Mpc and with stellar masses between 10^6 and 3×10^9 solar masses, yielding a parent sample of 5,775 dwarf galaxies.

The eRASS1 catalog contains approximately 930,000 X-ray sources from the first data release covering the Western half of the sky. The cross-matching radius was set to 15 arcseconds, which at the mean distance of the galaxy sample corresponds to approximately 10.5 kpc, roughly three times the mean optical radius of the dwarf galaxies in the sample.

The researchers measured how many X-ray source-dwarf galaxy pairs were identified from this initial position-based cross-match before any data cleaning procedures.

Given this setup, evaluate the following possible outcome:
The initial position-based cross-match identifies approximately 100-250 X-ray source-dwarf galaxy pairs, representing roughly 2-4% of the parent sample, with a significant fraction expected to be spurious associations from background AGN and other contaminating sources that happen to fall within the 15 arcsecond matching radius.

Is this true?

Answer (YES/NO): YES